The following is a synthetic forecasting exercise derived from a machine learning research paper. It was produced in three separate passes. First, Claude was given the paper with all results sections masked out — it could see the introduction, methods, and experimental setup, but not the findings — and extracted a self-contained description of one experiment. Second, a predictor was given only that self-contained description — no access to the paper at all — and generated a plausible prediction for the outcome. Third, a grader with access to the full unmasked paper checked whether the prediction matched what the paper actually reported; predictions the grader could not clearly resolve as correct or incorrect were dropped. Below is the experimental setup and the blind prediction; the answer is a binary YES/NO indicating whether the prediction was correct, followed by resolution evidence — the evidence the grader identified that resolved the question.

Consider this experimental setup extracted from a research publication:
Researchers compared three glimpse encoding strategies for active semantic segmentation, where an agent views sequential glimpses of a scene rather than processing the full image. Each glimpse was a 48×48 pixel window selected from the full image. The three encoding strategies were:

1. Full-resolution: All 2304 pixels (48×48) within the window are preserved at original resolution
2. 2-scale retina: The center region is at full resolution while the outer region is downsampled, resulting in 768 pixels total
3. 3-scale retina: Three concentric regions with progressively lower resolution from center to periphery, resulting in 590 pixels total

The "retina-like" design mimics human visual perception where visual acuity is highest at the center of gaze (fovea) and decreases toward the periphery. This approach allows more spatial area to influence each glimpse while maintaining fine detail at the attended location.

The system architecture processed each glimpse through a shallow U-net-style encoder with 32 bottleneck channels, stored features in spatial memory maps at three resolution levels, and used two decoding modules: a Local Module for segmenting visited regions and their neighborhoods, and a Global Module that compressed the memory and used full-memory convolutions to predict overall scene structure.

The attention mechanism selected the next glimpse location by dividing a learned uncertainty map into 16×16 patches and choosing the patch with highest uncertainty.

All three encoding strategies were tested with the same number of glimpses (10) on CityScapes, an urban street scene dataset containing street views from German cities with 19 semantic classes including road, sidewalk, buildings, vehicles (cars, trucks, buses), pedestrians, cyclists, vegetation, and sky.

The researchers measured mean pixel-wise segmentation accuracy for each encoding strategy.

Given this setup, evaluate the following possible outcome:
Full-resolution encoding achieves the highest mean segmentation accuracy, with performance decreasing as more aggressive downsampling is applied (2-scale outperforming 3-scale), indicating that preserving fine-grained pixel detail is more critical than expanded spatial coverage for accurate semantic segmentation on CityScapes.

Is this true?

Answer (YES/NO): NO